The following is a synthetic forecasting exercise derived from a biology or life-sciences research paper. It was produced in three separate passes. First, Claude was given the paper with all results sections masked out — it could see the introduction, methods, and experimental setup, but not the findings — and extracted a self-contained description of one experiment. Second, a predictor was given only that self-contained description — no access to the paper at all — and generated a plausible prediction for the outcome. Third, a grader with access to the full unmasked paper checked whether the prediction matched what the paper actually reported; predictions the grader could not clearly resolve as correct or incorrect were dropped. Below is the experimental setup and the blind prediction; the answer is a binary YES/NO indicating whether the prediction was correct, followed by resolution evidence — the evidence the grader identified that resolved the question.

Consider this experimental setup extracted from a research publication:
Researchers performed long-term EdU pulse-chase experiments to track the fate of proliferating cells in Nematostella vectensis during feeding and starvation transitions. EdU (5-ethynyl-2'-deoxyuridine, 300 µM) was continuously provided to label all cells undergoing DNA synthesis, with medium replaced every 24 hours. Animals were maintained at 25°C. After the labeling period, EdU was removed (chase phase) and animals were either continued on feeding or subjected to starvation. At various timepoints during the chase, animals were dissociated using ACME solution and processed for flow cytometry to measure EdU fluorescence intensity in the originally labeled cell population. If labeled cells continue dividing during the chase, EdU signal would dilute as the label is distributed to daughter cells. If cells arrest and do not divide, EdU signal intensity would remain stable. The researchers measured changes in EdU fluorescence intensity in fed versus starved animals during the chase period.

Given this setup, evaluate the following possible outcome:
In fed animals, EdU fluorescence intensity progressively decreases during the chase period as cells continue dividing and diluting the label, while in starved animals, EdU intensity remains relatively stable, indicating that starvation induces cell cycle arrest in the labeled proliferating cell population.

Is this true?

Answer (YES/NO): NO